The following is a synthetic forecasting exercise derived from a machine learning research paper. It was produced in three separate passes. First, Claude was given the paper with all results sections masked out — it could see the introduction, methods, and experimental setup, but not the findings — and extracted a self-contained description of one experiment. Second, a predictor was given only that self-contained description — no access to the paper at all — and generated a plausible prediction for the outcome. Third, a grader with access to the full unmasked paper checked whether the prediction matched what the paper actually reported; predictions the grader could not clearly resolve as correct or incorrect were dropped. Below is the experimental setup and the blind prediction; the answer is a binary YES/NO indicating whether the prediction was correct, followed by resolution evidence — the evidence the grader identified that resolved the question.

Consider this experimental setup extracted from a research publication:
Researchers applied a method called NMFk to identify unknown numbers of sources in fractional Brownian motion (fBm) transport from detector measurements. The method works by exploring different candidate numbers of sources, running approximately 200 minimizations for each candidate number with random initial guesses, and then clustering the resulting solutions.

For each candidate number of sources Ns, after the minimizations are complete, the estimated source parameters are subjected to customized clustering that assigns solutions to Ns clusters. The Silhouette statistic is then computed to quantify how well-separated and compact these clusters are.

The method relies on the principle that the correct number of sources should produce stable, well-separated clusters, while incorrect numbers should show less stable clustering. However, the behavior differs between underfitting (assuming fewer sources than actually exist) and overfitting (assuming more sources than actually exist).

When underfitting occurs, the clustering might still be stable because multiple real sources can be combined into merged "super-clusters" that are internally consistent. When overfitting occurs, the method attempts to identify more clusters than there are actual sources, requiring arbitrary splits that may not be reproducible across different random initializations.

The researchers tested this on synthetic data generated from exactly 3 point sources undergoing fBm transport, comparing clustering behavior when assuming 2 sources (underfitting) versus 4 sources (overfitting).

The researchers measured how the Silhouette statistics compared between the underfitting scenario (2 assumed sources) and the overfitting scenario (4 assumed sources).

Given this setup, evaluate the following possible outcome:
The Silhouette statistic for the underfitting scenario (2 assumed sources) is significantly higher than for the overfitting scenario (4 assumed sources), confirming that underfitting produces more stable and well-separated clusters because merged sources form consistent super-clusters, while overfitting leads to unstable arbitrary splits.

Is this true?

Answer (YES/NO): YES